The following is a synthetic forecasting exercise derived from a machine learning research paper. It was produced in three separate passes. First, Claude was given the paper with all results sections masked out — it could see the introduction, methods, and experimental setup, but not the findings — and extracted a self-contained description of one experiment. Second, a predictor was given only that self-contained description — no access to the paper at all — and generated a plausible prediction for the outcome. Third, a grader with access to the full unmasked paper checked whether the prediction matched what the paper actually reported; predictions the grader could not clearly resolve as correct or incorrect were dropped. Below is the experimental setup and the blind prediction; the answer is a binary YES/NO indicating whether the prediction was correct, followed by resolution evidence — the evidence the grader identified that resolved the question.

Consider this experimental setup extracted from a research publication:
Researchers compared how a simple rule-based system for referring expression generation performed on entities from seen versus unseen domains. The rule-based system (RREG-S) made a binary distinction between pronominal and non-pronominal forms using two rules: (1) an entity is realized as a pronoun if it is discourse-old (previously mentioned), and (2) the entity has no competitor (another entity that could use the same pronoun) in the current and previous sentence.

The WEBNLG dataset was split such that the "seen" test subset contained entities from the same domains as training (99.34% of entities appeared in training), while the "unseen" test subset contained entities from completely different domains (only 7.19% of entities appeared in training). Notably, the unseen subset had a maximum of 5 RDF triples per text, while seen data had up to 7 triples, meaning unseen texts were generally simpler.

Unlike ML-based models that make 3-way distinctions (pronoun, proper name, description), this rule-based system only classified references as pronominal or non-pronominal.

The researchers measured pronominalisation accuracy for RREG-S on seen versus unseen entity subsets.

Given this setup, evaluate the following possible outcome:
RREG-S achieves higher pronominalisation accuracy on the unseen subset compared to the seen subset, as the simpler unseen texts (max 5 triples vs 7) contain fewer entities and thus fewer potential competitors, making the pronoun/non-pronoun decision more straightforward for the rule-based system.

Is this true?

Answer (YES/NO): YES